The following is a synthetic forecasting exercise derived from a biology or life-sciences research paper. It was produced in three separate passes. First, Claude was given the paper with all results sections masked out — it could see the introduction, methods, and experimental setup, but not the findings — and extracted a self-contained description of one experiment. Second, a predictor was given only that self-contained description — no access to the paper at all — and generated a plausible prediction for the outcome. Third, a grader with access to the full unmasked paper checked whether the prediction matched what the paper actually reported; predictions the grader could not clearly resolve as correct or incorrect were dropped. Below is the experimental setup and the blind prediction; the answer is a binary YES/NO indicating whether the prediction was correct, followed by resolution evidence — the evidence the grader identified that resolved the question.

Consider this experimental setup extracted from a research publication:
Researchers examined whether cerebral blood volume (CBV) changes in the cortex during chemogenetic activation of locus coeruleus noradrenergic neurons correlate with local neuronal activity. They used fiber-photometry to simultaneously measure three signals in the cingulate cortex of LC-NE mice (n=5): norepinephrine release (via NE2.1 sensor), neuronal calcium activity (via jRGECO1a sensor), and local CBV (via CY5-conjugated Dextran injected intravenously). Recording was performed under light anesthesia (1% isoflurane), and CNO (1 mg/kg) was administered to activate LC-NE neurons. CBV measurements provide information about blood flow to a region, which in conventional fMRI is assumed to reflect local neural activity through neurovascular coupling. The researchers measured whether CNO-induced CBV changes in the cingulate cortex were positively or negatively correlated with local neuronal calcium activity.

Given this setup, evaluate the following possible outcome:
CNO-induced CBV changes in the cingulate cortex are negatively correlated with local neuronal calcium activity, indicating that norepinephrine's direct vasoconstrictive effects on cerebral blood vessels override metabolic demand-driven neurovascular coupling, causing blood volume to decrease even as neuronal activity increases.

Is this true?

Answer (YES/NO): YES